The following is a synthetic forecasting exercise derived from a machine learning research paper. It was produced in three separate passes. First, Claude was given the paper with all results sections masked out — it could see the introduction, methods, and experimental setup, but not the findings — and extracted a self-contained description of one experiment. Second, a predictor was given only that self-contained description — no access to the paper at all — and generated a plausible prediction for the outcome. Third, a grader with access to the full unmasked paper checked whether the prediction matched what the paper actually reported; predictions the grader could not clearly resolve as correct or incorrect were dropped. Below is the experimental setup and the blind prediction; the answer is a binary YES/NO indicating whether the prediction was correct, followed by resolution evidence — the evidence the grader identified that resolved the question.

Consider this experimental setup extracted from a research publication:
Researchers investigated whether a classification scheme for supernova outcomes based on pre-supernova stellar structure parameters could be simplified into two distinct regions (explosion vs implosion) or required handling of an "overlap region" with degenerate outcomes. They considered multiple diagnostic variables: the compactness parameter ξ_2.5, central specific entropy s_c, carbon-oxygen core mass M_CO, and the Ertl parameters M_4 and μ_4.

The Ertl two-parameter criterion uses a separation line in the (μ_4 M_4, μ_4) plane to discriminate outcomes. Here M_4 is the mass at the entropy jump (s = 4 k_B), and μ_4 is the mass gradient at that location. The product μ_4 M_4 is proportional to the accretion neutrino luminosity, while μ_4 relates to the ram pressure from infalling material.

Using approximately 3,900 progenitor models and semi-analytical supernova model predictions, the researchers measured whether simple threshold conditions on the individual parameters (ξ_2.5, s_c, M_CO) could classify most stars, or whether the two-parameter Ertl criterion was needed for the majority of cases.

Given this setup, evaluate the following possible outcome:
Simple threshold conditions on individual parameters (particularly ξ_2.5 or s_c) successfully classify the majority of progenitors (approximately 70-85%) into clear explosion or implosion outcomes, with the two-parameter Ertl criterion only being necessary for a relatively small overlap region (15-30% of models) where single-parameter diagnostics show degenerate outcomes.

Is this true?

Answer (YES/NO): NO